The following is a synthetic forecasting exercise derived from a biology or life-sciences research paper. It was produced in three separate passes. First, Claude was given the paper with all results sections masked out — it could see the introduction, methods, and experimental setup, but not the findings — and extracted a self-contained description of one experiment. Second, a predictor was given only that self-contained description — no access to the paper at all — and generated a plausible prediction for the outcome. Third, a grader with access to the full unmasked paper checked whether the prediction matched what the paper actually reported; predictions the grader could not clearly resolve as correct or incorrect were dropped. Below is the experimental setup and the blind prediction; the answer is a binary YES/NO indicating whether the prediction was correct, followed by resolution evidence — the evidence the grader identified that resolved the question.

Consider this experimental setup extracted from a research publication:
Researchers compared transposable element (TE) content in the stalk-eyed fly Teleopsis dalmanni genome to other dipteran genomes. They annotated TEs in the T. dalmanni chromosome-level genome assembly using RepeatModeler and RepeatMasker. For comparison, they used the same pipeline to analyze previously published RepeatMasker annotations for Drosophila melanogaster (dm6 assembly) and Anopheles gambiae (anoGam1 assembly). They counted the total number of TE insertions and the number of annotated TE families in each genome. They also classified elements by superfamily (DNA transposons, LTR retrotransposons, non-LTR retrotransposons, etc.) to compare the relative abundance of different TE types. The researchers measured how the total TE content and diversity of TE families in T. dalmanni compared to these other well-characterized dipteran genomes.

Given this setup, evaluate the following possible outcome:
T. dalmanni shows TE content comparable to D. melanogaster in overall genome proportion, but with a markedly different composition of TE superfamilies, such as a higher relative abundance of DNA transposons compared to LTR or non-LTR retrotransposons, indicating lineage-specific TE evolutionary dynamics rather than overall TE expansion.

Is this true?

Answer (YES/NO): NO